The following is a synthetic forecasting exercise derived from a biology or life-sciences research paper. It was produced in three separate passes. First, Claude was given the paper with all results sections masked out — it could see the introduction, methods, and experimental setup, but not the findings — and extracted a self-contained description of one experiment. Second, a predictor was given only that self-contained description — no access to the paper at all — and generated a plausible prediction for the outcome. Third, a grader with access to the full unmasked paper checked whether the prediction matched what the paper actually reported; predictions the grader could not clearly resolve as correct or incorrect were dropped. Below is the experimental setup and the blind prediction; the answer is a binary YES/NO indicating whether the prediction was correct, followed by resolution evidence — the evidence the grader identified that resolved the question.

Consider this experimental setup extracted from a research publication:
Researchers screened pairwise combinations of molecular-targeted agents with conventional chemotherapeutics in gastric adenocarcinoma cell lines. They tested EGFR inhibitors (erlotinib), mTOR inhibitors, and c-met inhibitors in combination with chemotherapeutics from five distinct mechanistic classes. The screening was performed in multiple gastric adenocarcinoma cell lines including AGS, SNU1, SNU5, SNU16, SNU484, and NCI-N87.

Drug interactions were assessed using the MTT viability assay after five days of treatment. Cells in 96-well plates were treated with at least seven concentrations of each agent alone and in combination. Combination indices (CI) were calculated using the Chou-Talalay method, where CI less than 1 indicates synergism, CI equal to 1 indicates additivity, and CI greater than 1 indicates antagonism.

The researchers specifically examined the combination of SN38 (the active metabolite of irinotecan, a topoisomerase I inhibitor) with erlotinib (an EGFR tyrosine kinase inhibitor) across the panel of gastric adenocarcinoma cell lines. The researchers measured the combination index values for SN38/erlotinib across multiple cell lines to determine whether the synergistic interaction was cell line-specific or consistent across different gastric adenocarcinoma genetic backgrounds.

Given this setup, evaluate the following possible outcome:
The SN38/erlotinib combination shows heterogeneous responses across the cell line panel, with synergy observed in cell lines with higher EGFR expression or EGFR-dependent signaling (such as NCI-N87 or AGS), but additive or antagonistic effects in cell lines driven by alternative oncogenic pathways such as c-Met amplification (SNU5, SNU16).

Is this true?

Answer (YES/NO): NO